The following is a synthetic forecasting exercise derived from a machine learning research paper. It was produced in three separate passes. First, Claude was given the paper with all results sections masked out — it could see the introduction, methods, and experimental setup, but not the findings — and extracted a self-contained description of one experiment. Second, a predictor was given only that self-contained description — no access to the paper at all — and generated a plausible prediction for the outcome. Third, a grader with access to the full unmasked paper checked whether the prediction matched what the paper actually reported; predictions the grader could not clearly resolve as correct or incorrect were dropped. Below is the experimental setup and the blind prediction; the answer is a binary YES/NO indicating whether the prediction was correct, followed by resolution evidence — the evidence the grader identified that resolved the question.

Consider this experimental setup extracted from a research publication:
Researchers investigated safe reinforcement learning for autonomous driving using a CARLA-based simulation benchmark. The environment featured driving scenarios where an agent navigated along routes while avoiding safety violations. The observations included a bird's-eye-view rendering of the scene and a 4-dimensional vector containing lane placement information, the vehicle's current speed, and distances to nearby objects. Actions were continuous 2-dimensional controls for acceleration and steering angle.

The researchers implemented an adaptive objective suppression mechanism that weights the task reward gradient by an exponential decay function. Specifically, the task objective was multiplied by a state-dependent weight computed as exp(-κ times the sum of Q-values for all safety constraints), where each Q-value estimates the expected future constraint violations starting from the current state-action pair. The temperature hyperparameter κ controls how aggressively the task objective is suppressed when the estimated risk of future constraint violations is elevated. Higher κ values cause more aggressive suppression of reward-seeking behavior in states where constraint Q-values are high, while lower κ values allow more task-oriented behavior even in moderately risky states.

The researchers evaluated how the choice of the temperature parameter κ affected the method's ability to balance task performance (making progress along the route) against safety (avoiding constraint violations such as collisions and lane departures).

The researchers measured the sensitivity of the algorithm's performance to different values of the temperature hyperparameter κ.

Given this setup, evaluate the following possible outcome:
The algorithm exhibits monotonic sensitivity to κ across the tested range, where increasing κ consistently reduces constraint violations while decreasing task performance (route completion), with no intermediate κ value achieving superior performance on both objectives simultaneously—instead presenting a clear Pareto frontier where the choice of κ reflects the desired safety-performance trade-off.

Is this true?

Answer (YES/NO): NO